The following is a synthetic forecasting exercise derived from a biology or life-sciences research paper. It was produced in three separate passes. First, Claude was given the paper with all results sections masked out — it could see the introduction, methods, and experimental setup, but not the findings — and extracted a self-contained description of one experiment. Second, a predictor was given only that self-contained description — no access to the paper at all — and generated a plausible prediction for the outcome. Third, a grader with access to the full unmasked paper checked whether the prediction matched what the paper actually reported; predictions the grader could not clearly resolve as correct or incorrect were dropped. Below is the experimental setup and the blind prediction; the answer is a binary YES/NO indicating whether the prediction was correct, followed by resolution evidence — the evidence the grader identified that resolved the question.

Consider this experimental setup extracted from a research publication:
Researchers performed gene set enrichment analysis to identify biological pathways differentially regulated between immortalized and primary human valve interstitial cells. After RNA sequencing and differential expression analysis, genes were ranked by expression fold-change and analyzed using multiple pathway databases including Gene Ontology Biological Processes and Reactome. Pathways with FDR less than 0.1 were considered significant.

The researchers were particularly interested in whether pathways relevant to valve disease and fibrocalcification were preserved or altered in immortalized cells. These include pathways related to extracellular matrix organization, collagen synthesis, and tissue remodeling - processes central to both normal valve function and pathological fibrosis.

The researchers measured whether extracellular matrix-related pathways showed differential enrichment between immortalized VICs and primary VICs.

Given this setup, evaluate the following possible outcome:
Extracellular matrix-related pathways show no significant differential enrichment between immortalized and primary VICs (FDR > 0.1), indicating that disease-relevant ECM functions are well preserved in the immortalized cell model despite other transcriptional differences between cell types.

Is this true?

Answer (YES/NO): NO